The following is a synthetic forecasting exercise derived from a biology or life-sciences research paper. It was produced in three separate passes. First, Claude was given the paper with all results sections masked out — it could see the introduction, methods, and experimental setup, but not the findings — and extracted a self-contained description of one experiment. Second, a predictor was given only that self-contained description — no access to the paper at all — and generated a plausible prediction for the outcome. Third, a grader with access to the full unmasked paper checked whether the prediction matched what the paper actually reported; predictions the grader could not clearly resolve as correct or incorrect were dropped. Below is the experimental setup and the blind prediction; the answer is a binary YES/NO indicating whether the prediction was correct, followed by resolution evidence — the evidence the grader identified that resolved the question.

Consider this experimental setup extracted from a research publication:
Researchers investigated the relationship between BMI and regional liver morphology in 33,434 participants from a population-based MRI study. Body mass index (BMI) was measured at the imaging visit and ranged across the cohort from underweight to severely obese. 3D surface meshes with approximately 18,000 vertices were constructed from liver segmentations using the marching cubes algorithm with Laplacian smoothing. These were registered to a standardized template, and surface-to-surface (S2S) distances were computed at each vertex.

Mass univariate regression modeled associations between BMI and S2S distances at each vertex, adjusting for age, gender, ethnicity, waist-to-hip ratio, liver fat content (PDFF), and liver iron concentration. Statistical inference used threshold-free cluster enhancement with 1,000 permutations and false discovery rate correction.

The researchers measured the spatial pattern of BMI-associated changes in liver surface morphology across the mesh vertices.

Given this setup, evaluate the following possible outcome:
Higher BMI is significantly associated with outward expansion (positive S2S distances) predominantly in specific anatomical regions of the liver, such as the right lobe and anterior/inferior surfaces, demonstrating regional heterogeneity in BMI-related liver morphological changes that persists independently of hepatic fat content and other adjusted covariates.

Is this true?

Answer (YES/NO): NO